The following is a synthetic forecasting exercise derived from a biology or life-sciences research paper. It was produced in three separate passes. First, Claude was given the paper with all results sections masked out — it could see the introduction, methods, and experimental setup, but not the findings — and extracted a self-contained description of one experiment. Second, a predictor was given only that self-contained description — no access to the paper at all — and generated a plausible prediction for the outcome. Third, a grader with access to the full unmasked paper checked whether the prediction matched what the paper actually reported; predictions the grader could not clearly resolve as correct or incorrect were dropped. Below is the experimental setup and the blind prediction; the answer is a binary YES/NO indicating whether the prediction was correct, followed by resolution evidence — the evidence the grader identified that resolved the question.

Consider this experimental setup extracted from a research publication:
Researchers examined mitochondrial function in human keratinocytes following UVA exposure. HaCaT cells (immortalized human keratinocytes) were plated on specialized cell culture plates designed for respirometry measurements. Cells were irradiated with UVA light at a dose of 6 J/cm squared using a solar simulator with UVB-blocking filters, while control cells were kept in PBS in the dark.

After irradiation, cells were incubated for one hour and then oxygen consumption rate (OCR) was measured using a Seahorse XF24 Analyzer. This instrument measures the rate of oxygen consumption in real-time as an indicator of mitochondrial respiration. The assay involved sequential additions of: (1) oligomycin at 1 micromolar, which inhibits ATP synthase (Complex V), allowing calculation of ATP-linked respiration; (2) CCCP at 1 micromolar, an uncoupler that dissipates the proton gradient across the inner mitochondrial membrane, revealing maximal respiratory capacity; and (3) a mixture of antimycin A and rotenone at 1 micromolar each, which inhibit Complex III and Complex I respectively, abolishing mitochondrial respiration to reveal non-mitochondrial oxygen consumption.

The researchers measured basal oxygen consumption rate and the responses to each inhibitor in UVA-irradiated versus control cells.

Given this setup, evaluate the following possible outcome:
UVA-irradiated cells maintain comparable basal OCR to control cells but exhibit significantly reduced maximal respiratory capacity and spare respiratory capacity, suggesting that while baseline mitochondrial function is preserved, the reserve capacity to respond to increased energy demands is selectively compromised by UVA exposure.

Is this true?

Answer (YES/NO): NO